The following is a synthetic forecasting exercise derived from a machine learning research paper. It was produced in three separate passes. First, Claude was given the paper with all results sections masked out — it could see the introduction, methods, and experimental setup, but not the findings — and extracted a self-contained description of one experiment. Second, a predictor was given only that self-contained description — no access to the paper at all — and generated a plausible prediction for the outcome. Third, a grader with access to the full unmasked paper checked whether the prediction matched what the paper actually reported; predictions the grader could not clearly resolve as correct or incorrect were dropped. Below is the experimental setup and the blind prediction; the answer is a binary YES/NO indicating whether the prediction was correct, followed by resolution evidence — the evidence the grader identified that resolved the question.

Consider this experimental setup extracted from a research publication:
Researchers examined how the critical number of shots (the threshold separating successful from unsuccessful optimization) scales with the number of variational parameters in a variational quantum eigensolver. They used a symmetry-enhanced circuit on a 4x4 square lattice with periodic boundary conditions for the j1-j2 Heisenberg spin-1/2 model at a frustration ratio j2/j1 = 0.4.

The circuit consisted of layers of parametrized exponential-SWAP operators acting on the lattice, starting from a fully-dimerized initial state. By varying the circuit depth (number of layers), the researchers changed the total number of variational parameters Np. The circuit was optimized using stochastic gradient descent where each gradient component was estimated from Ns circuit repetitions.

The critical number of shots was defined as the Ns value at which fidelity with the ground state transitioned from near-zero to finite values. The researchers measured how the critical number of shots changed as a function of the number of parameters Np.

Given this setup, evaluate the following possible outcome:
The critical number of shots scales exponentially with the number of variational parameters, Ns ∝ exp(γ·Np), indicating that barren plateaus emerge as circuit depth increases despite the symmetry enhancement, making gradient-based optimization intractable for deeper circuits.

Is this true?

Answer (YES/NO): NO